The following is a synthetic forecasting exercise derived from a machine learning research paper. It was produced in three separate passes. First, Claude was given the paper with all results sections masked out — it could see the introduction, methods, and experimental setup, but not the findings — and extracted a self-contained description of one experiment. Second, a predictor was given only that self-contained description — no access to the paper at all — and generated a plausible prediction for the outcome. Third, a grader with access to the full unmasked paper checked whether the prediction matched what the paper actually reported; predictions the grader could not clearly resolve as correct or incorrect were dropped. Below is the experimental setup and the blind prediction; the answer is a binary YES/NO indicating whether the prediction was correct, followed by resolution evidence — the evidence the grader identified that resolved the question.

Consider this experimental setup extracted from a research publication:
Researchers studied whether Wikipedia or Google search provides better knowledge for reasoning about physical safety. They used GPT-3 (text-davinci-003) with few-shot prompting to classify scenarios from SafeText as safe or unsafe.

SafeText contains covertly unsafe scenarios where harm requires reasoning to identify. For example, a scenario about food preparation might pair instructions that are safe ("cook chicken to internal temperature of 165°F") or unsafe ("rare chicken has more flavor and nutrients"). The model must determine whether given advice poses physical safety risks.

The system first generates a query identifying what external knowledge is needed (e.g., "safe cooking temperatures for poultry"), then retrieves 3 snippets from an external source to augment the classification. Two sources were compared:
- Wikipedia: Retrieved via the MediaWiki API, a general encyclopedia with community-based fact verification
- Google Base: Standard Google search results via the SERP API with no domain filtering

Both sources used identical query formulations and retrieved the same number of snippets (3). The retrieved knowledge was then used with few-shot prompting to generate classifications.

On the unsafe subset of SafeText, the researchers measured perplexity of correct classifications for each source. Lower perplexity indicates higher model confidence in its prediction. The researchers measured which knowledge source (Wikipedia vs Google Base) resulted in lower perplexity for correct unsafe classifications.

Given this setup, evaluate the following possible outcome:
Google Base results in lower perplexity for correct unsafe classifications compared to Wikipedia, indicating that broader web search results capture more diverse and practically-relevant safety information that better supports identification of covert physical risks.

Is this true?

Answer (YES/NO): YES